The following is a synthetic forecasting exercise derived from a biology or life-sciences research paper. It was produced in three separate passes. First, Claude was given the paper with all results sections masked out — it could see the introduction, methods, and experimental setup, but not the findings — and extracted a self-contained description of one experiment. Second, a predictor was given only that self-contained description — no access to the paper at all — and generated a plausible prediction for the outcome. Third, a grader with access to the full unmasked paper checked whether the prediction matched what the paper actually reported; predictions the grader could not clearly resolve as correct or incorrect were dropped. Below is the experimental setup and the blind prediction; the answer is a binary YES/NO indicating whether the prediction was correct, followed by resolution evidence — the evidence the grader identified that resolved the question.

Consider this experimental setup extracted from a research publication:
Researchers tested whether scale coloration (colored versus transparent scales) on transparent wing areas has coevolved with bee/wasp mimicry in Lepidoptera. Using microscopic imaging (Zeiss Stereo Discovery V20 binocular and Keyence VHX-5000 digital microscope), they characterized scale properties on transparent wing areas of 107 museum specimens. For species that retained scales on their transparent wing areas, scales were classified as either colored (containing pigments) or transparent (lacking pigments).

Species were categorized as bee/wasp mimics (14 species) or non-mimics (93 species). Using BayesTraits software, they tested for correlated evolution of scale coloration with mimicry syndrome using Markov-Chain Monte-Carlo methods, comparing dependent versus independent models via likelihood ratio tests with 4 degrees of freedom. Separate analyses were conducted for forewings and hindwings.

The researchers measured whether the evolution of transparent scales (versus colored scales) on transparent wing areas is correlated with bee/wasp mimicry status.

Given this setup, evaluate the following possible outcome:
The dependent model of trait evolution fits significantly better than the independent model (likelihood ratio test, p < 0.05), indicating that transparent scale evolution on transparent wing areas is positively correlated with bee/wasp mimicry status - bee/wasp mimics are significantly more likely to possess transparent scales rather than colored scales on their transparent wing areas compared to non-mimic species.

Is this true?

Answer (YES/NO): YES